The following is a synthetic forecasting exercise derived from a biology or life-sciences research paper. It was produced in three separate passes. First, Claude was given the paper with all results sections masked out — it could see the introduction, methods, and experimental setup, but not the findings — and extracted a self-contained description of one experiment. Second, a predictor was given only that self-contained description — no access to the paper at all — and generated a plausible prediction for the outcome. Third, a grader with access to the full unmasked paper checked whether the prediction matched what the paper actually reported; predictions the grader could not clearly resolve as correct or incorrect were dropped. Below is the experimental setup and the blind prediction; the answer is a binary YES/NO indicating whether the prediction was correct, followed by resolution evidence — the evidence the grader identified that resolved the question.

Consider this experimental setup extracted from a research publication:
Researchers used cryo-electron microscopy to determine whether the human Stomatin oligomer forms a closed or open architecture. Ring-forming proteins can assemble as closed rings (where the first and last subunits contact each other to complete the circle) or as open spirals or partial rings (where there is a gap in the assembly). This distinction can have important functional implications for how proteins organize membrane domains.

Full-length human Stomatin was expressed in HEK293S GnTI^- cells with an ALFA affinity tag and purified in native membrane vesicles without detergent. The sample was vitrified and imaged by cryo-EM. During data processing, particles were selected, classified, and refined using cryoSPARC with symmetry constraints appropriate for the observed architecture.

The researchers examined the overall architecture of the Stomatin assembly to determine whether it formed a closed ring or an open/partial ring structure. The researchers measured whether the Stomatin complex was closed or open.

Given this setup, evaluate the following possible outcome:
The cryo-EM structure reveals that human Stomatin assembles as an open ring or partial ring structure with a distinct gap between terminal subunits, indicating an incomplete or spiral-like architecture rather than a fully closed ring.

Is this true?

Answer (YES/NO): NO